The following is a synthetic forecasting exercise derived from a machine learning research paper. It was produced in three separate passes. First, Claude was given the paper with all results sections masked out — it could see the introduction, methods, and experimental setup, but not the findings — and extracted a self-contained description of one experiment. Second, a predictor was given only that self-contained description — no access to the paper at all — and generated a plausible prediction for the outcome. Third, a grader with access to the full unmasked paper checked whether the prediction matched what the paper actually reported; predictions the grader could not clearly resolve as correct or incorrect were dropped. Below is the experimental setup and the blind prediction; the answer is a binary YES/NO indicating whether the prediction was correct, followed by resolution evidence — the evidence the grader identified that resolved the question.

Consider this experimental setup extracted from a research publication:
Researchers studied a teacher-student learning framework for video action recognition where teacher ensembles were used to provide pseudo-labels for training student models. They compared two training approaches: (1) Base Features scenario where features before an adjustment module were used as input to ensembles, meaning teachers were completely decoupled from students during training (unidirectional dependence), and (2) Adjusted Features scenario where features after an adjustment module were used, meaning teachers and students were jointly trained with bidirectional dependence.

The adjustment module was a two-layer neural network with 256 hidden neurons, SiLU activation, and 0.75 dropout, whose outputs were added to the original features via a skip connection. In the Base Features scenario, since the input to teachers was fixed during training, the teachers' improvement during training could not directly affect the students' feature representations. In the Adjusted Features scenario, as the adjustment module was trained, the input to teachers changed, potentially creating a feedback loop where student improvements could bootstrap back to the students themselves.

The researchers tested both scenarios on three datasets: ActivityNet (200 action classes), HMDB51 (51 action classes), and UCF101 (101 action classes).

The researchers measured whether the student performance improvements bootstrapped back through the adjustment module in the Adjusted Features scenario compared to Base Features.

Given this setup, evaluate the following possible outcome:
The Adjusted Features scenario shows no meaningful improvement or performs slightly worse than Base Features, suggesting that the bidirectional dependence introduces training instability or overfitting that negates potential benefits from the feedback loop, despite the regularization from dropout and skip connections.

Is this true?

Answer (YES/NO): YES